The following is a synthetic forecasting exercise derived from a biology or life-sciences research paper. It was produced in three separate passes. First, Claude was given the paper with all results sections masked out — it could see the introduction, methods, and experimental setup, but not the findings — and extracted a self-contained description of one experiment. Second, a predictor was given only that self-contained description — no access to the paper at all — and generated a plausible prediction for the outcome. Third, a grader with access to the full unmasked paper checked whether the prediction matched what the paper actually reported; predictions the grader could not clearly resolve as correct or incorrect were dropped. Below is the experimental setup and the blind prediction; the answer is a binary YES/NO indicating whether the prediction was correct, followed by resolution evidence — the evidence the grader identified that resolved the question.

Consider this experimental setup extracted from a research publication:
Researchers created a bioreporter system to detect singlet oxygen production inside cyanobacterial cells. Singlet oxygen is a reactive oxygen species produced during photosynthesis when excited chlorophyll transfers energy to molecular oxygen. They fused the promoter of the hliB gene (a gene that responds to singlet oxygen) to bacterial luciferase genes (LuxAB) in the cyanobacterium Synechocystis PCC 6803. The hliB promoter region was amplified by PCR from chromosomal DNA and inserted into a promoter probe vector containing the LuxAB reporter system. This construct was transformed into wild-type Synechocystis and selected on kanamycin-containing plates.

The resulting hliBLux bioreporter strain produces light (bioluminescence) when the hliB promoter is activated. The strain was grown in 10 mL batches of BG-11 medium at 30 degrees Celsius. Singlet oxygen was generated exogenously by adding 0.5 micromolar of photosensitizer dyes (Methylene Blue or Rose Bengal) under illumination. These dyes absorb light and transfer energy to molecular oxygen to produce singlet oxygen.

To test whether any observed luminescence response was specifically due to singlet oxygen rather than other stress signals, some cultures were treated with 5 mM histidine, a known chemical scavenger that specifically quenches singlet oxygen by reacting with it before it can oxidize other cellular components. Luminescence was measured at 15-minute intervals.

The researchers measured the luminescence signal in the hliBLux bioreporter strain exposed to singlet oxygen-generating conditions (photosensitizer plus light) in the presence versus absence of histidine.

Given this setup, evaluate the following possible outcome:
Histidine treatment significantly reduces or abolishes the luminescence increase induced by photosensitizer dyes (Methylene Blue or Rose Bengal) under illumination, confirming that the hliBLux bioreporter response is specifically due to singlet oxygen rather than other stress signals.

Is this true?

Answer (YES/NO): YES